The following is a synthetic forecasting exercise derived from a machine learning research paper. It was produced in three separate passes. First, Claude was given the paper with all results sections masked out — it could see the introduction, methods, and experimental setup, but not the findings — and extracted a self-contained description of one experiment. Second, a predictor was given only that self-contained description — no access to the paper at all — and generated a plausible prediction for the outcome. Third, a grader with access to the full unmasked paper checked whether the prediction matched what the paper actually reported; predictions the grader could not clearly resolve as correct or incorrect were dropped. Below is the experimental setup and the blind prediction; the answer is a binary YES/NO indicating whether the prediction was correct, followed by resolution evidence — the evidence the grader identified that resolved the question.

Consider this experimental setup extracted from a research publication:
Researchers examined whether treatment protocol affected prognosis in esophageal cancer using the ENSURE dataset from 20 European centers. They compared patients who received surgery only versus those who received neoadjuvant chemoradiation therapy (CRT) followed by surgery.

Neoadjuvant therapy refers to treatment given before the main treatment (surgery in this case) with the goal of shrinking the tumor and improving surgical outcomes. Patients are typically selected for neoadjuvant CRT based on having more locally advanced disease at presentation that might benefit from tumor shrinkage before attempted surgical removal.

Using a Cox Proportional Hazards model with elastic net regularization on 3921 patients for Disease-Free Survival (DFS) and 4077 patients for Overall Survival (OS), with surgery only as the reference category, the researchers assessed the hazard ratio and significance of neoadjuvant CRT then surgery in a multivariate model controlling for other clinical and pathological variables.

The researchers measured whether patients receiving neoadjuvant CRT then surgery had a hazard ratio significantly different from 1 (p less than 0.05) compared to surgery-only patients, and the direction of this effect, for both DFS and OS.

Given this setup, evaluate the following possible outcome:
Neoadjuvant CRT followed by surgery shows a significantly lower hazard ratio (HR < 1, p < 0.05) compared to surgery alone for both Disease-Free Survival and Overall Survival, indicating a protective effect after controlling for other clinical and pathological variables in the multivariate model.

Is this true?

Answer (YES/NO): NO